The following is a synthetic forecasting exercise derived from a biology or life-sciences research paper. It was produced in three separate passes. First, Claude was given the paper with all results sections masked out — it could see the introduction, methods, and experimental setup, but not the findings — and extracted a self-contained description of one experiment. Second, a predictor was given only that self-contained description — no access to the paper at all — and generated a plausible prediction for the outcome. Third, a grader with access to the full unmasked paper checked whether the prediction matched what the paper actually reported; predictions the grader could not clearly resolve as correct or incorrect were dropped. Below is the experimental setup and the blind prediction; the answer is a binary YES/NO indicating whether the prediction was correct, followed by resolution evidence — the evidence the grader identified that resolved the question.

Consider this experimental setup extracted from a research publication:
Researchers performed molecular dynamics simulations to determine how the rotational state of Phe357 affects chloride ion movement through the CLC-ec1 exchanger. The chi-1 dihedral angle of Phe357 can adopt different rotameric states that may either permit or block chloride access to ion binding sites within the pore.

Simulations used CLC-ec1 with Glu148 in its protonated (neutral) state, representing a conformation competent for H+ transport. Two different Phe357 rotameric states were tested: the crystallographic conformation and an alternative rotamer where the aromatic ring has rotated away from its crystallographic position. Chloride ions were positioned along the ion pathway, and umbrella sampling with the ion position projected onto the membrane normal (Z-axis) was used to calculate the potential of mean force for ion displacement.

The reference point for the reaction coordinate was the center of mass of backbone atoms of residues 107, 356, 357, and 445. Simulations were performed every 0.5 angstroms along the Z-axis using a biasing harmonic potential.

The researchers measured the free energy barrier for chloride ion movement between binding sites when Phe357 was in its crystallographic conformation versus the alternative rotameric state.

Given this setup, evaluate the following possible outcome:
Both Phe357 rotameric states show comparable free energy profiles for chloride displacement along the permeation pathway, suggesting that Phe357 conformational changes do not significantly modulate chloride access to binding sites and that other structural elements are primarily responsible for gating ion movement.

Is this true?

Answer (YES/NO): NO